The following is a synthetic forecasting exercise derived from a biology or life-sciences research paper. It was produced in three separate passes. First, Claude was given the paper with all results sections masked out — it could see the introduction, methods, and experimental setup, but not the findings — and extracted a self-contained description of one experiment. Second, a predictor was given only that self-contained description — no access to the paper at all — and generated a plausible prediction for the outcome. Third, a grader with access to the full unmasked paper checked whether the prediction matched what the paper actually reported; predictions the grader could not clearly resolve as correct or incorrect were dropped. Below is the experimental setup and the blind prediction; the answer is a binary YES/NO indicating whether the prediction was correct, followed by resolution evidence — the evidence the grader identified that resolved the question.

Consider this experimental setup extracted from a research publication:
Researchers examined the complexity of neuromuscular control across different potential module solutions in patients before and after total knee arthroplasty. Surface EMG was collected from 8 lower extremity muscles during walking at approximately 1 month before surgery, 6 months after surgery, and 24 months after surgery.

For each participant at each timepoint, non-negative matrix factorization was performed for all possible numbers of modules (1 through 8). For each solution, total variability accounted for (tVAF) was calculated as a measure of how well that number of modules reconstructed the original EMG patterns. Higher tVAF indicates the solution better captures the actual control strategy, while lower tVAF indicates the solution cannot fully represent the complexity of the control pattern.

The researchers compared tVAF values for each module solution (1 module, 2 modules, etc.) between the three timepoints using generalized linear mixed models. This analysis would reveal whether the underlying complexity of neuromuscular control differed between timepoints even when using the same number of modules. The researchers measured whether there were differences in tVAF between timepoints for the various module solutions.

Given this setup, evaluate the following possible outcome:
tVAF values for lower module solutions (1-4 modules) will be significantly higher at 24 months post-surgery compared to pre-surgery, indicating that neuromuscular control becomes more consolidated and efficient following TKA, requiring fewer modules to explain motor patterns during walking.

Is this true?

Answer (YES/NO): NO